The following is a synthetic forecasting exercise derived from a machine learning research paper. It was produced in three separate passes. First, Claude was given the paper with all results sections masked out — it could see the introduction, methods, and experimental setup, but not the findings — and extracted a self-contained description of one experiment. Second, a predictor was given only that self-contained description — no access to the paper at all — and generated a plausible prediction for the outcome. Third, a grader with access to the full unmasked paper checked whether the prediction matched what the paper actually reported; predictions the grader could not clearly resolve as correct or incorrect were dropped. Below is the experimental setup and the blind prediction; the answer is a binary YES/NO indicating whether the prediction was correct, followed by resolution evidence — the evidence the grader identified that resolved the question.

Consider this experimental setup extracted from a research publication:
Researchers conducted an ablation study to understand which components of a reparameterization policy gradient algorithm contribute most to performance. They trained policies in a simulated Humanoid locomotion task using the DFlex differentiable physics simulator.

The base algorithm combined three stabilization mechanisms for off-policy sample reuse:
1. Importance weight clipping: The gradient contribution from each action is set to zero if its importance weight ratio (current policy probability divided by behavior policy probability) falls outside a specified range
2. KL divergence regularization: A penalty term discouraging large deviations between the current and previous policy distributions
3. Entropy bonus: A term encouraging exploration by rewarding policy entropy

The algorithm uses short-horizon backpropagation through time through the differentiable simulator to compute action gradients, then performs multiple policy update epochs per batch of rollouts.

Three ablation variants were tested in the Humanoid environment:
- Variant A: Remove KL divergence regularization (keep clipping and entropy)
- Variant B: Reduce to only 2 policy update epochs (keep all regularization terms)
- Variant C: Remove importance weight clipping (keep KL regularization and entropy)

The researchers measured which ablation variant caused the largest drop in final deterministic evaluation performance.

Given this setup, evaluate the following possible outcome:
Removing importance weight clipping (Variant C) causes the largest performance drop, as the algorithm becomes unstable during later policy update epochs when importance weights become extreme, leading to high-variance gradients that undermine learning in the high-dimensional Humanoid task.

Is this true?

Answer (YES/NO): NO